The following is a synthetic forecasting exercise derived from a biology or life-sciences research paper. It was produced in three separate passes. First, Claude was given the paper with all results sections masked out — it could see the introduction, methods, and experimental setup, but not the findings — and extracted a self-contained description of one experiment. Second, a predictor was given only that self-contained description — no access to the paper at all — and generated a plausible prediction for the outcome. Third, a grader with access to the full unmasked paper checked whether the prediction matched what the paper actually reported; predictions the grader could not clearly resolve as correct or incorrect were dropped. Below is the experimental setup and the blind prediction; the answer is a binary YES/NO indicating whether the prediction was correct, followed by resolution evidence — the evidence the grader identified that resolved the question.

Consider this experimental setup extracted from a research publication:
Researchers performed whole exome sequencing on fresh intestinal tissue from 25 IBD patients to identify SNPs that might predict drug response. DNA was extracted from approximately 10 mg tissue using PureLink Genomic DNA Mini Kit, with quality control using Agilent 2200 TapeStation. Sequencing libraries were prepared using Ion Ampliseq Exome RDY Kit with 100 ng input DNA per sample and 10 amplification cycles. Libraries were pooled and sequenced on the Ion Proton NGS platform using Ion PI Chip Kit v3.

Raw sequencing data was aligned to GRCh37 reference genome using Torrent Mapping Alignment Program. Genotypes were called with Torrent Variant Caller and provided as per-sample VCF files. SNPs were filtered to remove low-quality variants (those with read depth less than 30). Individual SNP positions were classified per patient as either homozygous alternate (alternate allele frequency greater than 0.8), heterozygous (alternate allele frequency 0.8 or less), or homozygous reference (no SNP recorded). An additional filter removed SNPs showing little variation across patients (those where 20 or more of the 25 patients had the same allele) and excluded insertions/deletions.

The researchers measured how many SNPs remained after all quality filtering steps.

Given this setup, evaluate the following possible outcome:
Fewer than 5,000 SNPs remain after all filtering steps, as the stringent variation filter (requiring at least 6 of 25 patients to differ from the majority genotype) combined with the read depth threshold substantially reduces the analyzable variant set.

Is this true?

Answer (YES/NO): NO